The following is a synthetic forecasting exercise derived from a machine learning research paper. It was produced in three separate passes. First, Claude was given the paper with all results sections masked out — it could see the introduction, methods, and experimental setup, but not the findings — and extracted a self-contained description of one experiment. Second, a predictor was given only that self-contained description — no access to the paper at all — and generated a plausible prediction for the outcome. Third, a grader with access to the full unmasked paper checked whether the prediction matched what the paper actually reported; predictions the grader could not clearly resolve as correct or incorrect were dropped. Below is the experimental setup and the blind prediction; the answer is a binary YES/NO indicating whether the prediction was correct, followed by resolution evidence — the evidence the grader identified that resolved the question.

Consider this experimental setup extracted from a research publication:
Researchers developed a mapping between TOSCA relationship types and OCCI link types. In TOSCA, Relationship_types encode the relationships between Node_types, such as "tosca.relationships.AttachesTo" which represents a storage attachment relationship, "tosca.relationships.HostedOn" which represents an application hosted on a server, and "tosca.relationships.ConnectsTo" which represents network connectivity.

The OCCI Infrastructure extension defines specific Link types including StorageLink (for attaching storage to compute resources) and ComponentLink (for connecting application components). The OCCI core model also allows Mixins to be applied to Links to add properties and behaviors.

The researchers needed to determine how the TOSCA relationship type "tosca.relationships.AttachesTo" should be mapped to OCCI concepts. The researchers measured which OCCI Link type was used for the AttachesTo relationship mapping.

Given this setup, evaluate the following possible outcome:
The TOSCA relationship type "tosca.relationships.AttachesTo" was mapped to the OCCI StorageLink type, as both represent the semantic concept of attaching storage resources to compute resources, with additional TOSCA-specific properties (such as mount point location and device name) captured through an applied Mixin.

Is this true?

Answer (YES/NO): YES